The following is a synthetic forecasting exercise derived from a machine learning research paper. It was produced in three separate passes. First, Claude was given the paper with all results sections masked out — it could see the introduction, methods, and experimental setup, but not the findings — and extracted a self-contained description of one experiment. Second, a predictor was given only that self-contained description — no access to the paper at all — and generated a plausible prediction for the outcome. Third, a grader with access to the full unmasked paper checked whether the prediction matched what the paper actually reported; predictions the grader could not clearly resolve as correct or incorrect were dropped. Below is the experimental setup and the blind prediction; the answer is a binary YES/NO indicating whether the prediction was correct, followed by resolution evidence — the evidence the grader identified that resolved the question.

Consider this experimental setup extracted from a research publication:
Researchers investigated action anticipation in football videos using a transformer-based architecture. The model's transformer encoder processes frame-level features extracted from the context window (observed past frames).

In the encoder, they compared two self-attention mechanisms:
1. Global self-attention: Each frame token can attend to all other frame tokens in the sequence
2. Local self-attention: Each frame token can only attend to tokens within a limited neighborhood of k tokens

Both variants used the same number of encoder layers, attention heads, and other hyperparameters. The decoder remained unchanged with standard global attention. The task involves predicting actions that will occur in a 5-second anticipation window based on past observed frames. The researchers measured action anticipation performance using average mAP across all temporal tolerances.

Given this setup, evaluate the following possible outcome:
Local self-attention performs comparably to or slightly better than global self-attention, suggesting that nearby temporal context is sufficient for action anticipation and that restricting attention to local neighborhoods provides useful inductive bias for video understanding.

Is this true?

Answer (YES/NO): NO